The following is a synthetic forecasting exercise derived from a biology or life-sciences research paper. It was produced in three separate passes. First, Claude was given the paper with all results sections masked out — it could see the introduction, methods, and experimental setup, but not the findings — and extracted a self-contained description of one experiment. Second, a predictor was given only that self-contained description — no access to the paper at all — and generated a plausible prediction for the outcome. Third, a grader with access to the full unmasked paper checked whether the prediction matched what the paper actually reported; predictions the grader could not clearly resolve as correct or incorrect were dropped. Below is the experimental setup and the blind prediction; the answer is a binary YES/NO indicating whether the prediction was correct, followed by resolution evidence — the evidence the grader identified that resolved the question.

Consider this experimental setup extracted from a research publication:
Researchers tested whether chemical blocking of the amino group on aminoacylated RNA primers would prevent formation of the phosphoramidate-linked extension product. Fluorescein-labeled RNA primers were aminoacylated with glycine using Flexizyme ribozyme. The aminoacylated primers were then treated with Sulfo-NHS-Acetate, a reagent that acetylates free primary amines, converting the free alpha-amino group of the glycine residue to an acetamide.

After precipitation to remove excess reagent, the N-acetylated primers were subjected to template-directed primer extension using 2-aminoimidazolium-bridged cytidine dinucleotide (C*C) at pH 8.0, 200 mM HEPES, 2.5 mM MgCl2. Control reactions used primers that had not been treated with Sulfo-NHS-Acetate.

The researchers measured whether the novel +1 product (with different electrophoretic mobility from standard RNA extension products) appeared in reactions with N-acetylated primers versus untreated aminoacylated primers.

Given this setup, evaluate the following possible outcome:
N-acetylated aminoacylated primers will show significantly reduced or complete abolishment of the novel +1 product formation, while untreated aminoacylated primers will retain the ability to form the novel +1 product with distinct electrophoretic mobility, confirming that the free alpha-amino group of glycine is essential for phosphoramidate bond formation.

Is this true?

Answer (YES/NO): YES